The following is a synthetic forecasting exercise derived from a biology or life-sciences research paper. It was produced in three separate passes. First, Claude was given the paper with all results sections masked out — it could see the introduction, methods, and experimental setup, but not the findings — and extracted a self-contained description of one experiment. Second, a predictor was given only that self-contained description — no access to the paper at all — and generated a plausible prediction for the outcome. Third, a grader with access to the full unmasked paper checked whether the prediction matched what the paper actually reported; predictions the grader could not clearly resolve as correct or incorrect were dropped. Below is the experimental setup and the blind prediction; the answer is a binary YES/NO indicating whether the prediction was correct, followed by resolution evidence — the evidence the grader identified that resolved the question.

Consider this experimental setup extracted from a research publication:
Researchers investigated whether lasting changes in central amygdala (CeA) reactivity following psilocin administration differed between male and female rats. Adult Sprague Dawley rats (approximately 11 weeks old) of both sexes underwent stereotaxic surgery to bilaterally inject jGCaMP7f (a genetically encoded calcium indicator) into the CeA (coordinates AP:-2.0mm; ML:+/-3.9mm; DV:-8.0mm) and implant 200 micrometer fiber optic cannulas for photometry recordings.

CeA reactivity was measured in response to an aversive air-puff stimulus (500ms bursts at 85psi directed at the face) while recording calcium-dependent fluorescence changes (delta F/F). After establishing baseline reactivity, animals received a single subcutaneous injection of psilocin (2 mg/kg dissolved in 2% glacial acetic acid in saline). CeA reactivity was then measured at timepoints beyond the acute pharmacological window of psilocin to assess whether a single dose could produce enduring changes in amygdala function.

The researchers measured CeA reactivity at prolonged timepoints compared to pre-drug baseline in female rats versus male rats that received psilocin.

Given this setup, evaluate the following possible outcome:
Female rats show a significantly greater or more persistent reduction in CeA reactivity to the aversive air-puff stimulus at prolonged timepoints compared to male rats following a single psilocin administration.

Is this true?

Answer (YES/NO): NO